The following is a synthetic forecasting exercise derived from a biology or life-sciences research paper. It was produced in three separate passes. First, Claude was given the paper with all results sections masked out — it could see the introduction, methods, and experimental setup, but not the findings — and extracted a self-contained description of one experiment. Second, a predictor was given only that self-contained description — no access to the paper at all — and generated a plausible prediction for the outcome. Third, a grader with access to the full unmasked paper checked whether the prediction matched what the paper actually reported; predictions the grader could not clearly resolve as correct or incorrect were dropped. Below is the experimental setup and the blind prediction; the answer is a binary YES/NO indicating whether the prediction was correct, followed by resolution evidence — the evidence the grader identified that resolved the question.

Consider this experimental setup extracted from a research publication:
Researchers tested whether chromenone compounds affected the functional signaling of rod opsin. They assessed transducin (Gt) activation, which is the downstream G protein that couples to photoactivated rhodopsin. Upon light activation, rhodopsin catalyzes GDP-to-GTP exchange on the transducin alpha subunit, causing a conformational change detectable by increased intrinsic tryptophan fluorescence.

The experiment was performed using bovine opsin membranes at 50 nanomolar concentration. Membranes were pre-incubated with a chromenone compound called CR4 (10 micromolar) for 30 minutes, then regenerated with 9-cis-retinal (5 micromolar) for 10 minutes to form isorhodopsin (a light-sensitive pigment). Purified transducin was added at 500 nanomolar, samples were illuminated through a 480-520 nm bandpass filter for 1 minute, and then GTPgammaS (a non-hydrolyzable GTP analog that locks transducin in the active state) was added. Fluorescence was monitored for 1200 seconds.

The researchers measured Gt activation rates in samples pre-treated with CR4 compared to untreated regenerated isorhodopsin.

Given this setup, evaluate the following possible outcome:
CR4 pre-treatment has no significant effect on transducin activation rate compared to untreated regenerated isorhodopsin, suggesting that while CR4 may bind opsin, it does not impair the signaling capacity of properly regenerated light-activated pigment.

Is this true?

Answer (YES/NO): NO